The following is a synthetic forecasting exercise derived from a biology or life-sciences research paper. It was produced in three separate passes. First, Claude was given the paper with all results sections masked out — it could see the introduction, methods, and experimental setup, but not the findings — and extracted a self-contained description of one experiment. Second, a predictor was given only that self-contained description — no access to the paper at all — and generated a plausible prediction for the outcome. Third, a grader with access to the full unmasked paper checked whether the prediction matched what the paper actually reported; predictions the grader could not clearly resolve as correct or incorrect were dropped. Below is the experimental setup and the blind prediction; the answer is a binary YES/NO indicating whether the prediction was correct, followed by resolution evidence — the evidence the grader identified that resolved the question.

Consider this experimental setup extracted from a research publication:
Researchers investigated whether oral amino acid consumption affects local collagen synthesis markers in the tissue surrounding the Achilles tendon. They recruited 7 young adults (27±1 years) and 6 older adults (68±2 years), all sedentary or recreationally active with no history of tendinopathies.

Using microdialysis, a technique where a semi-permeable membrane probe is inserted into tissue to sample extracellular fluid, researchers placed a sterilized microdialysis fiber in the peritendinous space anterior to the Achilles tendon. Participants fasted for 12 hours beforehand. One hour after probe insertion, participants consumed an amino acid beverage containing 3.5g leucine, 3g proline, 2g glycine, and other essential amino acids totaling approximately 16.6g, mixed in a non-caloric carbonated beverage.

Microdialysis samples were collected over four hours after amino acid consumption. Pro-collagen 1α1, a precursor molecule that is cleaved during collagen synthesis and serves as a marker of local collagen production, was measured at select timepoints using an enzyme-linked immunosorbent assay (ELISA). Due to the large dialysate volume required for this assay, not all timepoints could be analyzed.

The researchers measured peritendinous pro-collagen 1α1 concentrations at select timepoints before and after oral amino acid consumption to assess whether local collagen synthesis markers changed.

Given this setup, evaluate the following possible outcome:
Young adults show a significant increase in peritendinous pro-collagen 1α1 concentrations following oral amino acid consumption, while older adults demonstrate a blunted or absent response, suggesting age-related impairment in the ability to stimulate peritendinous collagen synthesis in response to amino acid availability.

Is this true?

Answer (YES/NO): NO